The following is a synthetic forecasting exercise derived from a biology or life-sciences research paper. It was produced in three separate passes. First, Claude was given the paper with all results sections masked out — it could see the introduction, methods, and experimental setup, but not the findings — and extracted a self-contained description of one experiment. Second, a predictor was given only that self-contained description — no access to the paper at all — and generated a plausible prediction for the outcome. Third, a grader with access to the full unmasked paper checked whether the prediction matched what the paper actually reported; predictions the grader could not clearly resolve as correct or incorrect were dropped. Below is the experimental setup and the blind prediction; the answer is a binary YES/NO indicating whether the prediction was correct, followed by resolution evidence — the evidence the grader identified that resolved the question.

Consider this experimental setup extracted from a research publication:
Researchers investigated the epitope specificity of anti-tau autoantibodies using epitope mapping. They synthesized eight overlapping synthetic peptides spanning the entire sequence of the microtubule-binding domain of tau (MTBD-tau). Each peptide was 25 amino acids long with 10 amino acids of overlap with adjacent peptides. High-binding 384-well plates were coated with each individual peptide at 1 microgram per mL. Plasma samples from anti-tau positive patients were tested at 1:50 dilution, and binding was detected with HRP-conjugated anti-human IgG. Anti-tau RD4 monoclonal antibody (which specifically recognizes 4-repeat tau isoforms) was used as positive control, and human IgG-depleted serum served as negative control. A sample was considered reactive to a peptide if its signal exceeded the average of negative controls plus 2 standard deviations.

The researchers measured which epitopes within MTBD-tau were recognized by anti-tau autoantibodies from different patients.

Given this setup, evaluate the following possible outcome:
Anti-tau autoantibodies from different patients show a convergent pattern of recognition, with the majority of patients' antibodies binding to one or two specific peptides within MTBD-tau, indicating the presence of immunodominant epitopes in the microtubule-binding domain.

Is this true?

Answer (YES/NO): YES